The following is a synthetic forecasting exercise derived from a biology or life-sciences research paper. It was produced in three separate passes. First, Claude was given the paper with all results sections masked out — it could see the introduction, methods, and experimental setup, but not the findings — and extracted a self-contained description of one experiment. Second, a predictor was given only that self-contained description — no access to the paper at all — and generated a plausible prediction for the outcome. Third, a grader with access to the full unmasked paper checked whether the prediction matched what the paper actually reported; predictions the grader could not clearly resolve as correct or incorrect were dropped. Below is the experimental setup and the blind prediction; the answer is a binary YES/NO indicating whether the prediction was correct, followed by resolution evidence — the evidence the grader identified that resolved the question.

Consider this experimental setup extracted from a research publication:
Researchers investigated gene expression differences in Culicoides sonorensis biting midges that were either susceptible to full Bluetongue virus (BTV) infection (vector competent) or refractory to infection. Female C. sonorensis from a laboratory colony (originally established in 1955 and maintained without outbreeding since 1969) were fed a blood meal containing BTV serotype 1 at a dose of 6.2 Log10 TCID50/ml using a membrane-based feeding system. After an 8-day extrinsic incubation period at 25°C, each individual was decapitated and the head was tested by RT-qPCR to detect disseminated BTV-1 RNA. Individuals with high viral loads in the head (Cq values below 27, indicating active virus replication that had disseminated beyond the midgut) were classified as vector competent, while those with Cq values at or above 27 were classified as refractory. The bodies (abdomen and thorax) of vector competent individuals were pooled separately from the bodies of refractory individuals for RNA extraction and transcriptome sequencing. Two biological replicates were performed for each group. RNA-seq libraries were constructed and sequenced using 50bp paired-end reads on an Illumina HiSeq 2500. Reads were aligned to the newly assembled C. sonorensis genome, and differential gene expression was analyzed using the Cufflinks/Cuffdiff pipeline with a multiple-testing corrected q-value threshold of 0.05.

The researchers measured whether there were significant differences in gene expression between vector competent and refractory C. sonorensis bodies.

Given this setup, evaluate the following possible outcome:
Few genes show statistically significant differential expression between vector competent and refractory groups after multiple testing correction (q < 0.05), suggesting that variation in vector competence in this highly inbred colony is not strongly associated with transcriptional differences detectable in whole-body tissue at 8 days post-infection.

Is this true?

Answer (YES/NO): NO